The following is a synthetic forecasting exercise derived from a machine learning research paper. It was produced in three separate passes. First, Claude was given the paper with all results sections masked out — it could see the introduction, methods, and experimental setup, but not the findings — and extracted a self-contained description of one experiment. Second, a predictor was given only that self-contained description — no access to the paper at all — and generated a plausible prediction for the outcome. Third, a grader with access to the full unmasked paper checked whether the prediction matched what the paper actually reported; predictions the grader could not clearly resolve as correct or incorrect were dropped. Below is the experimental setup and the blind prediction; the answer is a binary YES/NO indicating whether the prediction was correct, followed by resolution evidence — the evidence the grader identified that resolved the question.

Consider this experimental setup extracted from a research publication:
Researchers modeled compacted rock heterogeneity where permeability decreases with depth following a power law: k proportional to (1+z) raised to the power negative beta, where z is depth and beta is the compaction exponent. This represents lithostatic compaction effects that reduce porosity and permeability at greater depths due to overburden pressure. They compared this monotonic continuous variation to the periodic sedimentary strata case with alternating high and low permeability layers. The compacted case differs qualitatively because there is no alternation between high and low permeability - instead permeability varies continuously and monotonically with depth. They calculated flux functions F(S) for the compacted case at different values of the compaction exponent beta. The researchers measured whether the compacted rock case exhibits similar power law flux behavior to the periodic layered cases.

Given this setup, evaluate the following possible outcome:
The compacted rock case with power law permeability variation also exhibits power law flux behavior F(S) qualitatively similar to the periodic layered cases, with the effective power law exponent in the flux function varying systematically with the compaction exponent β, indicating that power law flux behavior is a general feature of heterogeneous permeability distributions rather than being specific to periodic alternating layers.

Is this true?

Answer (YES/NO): NO